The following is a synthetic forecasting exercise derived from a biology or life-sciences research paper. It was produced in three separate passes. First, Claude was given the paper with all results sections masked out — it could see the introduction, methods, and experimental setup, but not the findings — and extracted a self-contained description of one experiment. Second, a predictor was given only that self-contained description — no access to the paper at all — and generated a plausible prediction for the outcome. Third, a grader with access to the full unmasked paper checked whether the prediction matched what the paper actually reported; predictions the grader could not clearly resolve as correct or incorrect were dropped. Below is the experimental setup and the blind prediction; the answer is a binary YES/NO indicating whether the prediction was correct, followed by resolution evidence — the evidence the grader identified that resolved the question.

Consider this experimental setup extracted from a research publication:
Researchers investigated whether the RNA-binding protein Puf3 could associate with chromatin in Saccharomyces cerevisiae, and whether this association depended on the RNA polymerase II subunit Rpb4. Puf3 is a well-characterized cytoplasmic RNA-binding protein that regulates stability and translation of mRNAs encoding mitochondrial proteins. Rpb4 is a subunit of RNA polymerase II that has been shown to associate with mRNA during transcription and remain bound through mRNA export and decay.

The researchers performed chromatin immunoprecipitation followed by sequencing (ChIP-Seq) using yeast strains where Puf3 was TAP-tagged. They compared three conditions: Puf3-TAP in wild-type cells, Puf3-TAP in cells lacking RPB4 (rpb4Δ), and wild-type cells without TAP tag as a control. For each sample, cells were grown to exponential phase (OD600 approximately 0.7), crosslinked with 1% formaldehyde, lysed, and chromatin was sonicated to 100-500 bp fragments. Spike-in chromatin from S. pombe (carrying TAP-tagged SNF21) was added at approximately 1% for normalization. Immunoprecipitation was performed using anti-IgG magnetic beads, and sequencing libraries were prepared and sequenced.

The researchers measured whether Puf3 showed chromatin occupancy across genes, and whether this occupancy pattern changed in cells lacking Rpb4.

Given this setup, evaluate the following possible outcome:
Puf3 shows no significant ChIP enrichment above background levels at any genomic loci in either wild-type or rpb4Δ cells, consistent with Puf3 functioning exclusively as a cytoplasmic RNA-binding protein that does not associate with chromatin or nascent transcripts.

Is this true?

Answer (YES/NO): NO